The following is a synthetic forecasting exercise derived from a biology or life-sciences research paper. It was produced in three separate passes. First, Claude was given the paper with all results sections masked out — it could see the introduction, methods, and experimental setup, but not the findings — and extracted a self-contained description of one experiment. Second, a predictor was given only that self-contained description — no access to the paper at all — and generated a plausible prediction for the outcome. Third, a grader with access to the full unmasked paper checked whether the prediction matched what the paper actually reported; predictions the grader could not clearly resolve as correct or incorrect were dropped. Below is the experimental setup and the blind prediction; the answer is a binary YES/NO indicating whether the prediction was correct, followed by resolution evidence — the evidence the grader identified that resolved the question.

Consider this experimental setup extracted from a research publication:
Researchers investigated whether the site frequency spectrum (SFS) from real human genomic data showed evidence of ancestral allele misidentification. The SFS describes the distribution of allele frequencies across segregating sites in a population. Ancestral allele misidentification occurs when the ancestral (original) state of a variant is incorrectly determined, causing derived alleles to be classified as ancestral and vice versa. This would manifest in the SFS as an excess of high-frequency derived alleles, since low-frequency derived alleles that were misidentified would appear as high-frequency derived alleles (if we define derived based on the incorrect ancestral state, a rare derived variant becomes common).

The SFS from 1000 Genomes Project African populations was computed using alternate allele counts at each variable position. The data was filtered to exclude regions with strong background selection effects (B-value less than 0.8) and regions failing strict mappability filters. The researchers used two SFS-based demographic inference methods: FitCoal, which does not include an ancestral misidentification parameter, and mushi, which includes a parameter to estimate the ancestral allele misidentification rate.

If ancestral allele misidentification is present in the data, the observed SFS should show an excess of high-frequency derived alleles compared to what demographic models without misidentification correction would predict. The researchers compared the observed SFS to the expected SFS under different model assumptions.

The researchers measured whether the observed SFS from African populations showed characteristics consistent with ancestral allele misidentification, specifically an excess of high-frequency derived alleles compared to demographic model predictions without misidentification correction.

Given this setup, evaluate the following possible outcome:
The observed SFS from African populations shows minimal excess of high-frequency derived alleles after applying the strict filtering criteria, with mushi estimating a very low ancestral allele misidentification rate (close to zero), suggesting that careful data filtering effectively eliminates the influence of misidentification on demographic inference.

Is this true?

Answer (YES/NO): NO